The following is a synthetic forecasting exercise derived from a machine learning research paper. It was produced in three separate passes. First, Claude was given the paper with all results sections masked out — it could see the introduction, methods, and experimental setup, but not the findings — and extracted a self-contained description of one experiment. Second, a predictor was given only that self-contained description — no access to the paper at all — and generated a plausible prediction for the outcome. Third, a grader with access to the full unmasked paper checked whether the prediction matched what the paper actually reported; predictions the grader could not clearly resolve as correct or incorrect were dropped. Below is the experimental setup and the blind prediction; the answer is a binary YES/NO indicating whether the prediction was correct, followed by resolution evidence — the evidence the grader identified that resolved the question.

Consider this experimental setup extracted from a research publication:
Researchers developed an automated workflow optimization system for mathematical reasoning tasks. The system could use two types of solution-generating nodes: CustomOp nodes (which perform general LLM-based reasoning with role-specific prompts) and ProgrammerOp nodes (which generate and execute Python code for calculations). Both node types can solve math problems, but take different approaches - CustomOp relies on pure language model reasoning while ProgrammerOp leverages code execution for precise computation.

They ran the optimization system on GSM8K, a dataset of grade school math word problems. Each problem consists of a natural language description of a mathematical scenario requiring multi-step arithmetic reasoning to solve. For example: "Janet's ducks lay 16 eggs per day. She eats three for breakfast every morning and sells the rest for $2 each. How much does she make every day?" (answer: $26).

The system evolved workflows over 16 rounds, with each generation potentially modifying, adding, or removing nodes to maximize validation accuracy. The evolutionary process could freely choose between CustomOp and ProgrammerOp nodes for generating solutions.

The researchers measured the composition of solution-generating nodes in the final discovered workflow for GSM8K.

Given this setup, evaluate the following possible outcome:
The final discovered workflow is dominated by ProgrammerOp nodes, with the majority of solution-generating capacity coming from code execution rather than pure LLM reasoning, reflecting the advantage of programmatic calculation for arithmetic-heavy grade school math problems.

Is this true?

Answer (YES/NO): YES